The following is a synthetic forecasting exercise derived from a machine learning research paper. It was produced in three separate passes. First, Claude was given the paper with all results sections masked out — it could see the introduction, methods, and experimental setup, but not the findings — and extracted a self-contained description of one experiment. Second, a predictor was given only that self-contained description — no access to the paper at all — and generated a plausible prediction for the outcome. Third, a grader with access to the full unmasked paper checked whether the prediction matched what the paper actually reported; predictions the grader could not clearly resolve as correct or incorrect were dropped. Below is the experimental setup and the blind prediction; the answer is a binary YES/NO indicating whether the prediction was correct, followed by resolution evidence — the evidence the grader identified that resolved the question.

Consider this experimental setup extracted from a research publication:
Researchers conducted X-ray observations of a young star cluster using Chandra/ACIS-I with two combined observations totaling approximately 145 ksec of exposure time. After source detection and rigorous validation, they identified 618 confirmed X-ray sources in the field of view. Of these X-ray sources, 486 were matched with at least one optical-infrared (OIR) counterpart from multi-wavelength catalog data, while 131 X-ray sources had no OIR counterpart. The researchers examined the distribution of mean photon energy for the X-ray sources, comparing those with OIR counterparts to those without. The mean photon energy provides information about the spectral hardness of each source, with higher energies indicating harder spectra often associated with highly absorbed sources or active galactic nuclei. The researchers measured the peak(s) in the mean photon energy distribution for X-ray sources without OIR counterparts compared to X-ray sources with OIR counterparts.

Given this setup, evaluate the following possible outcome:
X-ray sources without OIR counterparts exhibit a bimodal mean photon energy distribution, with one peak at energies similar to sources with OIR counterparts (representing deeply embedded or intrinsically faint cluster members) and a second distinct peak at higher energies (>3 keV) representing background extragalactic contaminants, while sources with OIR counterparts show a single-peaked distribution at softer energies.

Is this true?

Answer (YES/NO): YES